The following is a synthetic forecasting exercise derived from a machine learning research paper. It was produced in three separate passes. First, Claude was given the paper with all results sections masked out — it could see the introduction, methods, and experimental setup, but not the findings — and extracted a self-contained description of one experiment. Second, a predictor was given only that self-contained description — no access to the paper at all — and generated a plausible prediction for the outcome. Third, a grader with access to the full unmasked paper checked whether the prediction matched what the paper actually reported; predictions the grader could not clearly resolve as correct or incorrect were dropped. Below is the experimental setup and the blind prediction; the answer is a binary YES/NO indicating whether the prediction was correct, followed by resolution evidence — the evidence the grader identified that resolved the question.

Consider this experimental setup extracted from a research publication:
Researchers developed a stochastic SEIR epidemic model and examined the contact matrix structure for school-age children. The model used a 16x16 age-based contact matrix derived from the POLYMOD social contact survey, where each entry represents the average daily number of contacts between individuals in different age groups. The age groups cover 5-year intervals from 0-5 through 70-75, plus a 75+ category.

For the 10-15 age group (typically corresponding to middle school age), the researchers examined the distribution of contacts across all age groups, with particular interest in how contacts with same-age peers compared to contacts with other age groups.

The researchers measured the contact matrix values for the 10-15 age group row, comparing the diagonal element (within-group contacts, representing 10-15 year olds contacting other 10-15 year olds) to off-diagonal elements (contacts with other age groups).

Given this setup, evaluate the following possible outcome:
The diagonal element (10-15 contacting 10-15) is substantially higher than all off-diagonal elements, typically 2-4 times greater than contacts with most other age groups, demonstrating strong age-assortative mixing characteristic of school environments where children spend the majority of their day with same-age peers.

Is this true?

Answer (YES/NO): NO